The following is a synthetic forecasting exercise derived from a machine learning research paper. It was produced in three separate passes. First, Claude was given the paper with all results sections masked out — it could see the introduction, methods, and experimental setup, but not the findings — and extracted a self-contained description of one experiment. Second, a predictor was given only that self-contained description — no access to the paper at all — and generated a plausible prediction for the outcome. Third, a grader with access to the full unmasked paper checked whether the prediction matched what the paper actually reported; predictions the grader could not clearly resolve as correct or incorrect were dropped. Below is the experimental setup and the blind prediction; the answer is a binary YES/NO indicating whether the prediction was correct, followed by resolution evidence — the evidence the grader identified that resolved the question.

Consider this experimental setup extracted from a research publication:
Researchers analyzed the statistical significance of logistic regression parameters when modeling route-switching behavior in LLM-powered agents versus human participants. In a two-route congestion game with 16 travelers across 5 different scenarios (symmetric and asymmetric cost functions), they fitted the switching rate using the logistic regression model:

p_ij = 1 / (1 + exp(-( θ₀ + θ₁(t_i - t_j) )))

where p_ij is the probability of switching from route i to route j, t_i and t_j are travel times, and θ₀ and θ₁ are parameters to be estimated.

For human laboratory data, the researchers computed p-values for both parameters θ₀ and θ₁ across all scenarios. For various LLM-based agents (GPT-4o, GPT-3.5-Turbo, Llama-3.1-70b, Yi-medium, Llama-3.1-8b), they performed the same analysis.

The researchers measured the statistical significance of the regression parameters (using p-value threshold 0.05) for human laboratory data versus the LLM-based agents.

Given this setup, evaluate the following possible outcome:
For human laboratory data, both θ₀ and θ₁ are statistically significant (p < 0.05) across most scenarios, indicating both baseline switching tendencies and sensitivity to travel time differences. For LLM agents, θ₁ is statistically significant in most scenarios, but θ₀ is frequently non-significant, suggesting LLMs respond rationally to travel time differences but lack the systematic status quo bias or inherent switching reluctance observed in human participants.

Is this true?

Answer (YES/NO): NO